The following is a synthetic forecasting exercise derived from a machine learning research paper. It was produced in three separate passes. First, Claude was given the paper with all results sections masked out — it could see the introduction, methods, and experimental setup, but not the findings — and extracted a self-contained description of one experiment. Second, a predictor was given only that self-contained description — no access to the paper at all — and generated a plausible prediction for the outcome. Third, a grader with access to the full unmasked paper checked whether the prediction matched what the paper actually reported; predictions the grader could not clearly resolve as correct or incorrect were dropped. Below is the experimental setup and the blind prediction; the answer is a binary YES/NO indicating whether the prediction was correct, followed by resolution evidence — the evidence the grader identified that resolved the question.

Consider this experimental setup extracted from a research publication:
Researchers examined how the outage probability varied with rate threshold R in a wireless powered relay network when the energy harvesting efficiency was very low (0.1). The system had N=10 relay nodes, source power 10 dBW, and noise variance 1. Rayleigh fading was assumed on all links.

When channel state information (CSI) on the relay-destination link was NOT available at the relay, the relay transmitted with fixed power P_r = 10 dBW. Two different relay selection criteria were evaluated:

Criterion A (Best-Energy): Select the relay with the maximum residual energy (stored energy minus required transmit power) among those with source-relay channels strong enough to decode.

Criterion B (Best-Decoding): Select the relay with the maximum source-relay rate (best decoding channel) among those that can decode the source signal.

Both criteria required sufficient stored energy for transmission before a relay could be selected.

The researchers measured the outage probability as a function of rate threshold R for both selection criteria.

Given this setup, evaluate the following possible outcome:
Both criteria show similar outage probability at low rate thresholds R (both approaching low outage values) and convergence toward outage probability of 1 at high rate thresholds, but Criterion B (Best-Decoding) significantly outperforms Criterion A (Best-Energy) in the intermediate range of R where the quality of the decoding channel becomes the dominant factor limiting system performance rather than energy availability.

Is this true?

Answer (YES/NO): NO